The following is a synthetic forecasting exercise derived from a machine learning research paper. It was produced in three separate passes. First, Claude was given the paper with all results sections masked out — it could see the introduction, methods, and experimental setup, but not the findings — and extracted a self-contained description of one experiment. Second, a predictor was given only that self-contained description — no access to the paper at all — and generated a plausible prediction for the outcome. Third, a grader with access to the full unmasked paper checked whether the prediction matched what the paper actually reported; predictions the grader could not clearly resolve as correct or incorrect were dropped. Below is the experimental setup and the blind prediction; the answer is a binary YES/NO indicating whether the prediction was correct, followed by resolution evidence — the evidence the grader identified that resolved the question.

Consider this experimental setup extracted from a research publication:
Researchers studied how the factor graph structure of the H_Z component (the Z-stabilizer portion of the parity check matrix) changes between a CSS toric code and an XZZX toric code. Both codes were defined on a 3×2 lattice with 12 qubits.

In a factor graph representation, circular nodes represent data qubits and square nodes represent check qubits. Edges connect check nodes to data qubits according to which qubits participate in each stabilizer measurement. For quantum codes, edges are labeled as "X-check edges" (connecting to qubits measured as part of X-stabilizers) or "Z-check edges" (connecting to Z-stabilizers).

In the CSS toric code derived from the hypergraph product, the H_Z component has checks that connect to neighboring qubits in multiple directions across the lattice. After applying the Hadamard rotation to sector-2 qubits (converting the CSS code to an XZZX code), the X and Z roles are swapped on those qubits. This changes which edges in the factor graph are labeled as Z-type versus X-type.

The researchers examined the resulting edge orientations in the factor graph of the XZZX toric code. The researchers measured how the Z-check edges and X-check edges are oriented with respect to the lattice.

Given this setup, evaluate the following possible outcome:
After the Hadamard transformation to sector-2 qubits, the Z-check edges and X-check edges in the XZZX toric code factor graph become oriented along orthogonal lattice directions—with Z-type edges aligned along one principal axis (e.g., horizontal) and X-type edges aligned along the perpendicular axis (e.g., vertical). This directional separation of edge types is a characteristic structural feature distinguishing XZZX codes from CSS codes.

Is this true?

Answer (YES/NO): YES